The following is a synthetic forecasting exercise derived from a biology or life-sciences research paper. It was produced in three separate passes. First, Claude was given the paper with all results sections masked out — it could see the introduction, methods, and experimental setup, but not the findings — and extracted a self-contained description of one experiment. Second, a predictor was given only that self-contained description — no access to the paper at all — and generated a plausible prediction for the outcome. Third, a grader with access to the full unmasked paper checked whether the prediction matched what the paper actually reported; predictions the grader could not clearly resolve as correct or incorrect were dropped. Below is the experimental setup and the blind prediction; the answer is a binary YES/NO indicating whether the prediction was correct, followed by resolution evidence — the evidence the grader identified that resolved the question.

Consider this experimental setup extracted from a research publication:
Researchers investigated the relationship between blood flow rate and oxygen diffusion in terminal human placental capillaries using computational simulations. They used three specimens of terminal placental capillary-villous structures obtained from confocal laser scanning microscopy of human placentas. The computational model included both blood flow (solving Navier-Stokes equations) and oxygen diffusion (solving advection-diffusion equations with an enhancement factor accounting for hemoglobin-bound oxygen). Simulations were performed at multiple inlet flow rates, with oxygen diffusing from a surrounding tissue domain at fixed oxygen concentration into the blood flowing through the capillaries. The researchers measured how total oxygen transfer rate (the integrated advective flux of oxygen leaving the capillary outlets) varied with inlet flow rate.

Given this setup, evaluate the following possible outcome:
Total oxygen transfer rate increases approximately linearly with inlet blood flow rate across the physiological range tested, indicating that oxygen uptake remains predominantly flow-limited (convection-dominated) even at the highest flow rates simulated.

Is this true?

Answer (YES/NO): NO